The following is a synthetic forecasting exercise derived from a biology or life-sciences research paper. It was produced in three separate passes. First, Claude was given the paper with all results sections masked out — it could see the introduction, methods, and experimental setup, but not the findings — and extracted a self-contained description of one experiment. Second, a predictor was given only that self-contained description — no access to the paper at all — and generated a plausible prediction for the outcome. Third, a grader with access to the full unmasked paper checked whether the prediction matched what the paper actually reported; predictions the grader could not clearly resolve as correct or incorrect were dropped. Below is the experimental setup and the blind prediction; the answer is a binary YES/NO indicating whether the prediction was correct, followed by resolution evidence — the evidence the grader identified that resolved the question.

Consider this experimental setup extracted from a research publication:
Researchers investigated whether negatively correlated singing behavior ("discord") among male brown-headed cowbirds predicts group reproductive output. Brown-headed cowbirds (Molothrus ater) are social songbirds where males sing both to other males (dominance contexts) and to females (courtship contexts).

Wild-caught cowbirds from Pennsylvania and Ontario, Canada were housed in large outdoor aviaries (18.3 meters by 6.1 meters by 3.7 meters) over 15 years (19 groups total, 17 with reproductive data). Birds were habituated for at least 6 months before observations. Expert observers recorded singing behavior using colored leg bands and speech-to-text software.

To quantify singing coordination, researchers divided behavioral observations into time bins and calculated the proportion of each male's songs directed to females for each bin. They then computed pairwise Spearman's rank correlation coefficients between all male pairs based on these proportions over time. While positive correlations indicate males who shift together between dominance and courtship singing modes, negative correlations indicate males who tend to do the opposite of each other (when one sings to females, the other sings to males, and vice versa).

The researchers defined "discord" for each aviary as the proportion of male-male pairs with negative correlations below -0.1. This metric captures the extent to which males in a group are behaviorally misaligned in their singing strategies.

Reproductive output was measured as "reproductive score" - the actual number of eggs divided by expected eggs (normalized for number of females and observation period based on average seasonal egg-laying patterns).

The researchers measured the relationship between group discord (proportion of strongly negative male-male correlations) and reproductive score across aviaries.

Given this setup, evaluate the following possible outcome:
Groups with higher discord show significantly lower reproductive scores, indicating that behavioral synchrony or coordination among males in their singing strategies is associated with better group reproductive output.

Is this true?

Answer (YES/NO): YES